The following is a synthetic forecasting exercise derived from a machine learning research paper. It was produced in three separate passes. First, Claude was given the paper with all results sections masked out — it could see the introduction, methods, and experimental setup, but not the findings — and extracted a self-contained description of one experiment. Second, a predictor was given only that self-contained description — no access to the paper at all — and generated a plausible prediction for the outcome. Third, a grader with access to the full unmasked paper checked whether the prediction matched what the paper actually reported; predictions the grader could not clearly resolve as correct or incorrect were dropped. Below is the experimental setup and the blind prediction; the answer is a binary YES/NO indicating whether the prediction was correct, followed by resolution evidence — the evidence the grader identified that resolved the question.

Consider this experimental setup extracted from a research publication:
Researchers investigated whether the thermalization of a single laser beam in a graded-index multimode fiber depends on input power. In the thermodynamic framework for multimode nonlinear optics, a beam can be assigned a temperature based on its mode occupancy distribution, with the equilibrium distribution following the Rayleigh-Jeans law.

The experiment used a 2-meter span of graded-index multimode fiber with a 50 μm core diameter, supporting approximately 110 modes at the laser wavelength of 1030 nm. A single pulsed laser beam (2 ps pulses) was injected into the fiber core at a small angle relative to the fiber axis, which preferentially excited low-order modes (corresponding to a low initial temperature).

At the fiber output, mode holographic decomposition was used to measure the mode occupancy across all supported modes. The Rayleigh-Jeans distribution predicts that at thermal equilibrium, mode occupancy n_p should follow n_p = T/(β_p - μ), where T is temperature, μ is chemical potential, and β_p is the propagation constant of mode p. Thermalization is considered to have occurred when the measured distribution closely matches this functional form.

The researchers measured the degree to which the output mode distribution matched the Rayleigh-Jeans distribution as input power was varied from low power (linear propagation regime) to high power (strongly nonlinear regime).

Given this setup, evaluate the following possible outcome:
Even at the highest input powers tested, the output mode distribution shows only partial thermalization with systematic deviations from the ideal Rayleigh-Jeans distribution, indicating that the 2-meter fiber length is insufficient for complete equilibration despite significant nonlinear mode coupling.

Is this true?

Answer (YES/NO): NO